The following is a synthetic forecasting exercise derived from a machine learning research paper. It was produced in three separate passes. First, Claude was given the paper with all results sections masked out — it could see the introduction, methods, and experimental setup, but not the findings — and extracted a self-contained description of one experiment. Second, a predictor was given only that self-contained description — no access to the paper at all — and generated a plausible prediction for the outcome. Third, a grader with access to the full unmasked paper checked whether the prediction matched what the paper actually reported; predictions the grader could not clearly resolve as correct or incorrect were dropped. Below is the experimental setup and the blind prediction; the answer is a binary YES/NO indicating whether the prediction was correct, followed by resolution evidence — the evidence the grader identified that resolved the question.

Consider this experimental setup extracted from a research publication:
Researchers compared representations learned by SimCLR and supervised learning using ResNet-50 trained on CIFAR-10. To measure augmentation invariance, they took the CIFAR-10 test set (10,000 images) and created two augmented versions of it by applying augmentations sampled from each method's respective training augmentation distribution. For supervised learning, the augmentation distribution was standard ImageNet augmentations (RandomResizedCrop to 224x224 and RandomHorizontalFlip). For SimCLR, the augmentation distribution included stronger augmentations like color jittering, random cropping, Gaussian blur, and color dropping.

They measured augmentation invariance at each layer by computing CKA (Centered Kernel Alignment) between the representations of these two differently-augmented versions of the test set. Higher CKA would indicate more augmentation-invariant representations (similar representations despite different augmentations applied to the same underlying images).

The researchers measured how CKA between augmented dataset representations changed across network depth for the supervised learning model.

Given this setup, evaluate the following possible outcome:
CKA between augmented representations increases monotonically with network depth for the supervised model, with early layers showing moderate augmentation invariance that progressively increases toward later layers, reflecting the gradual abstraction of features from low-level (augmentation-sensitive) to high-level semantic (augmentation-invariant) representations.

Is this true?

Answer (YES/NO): NO